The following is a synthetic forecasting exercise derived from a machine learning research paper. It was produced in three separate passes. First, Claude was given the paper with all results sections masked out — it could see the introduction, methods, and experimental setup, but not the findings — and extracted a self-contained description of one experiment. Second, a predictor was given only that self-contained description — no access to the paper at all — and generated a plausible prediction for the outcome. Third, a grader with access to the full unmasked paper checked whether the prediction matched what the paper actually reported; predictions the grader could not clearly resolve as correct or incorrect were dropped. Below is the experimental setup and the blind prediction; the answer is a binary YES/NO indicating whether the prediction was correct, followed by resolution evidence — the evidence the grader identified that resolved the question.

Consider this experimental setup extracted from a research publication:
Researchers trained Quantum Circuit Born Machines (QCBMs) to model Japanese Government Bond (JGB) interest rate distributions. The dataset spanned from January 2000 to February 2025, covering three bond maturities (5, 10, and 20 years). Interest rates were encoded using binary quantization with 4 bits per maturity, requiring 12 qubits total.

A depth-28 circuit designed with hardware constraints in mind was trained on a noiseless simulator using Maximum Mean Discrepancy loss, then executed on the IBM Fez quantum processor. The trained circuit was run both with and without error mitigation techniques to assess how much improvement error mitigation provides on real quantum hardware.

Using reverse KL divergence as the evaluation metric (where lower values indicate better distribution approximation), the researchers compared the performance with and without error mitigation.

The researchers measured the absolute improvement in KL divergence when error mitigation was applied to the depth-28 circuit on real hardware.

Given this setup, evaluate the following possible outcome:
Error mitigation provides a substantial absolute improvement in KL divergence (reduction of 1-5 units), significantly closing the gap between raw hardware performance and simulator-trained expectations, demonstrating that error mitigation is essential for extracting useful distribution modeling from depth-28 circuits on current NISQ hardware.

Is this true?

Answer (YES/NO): NO